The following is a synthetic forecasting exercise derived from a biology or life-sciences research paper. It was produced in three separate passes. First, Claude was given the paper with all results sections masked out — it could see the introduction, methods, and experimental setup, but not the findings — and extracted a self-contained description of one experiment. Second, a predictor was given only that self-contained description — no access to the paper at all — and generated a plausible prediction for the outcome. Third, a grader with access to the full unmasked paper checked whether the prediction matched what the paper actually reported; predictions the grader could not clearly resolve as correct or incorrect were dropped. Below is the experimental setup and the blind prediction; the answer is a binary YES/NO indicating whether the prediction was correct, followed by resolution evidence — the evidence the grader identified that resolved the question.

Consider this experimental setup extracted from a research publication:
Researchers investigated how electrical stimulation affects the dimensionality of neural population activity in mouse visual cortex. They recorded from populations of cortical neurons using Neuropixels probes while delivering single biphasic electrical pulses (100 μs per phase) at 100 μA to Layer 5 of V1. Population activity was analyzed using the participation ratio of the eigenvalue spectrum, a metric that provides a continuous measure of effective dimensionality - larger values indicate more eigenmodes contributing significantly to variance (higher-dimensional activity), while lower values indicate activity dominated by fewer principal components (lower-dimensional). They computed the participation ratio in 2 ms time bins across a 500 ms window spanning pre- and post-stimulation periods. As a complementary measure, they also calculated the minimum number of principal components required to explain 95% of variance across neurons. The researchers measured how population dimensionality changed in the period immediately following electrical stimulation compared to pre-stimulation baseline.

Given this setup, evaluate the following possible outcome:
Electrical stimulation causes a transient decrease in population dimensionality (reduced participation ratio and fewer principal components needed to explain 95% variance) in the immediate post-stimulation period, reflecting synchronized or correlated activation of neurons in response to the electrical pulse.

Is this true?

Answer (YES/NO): YES